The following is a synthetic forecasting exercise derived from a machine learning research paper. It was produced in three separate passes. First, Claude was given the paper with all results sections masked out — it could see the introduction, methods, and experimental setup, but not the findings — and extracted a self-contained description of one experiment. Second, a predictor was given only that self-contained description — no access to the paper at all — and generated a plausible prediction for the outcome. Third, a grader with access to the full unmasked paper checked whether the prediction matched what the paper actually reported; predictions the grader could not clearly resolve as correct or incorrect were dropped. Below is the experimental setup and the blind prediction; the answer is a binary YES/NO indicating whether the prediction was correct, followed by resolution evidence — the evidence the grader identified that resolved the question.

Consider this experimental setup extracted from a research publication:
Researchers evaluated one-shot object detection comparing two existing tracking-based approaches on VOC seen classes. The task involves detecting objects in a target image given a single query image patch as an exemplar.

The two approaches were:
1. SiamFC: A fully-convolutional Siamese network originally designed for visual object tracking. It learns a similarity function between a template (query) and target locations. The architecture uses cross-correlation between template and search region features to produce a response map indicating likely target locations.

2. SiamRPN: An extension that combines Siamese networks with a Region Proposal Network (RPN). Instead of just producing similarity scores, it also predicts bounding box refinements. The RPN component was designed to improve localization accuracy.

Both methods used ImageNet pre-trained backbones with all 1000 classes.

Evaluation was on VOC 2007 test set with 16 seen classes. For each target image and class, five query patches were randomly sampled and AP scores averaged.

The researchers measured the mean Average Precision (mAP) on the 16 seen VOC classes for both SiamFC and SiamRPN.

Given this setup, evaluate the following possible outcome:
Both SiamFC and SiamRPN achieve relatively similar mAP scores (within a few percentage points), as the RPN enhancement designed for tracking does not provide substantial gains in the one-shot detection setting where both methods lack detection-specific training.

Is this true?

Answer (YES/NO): NO